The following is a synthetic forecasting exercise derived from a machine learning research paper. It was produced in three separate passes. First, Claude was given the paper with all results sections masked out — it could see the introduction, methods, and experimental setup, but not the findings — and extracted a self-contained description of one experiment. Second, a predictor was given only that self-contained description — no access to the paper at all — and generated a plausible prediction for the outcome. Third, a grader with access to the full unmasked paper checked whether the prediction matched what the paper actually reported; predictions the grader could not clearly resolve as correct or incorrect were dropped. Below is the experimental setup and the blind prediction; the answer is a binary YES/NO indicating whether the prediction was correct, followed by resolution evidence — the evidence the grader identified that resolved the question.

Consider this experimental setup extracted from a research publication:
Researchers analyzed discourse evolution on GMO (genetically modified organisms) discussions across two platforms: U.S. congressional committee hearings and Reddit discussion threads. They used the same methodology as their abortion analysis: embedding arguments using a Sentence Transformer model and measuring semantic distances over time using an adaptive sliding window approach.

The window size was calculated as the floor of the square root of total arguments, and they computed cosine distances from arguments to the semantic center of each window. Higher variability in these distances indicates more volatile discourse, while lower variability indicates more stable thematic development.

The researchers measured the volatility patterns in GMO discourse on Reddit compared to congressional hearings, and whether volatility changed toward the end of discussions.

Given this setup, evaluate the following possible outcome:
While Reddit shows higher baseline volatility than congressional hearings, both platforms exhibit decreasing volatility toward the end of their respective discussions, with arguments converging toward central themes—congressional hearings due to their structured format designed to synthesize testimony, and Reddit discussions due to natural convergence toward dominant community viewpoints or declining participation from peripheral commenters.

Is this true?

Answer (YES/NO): NO